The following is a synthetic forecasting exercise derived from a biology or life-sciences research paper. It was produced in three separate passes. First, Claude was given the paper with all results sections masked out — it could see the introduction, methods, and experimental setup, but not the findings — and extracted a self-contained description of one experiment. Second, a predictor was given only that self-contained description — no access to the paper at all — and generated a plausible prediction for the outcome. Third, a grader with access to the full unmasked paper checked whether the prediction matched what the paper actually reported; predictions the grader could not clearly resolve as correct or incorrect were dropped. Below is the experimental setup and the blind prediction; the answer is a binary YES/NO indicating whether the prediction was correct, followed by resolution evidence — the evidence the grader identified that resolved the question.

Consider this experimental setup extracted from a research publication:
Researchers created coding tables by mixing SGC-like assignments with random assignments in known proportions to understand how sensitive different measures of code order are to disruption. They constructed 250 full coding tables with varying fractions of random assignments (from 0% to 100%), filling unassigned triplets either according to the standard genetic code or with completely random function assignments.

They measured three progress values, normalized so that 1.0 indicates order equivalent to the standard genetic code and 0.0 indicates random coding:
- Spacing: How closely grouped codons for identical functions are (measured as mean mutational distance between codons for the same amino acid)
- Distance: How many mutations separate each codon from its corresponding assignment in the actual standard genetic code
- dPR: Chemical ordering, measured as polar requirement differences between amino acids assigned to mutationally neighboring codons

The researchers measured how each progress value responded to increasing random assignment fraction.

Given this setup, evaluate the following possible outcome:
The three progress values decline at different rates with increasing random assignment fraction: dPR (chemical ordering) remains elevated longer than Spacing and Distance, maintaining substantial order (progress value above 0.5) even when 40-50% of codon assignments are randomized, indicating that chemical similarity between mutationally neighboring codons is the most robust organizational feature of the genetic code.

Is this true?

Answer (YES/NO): NO